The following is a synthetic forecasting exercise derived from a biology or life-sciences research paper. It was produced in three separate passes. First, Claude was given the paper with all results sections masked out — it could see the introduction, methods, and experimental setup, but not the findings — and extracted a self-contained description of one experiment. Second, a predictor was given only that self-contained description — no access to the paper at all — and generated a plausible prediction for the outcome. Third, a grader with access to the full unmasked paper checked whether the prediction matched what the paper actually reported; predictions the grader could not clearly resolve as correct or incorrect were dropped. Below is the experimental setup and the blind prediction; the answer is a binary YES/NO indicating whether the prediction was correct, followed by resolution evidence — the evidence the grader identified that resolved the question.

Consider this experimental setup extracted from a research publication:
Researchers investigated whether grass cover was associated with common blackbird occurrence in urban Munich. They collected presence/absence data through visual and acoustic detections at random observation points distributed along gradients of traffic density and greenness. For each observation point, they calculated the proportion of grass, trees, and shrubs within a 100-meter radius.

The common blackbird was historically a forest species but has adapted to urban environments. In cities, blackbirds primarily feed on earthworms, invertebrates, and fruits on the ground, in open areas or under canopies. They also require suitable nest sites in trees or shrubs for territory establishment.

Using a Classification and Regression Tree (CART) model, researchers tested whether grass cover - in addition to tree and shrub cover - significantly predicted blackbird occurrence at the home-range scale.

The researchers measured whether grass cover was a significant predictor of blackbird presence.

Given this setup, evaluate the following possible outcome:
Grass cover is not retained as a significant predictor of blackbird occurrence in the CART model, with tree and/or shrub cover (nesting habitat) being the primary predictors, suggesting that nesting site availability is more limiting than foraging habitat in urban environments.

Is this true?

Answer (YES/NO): YES